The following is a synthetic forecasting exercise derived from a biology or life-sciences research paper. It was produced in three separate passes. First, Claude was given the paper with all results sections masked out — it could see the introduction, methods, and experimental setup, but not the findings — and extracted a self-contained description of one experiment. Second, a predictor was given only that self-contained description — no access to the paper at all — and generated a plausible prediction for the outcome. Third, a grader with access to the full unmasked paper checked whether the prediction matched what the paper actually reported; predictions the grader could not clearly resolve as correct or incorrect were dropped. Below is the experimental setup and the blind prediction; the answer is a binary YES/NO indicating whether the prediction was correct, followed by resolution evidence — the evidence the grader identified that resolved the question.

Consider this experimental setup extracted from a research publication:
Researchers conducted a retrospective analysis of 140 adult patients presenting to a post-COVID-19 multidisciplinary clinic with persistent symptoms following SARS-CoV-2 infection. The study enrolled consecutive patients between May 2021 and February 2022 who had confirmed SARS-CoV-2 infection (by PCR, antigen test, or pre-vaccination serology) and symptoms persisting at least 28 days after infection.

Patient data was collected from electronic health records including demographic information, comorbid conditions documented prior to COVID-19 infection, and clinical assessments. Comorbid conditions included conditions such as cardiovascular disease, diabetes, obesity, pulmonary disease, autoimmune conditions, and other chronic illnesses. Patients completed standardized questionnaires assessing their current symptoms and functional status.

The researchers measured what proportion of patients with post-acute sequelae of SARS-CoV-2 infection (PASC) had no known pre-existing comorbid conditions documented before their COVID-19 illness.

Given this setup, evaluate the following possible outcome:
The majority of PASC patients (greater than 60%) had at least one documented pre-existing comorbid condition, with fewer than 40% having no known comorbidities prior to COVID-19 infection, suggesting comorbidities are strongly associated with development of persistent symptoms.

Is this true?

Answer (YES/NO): NO